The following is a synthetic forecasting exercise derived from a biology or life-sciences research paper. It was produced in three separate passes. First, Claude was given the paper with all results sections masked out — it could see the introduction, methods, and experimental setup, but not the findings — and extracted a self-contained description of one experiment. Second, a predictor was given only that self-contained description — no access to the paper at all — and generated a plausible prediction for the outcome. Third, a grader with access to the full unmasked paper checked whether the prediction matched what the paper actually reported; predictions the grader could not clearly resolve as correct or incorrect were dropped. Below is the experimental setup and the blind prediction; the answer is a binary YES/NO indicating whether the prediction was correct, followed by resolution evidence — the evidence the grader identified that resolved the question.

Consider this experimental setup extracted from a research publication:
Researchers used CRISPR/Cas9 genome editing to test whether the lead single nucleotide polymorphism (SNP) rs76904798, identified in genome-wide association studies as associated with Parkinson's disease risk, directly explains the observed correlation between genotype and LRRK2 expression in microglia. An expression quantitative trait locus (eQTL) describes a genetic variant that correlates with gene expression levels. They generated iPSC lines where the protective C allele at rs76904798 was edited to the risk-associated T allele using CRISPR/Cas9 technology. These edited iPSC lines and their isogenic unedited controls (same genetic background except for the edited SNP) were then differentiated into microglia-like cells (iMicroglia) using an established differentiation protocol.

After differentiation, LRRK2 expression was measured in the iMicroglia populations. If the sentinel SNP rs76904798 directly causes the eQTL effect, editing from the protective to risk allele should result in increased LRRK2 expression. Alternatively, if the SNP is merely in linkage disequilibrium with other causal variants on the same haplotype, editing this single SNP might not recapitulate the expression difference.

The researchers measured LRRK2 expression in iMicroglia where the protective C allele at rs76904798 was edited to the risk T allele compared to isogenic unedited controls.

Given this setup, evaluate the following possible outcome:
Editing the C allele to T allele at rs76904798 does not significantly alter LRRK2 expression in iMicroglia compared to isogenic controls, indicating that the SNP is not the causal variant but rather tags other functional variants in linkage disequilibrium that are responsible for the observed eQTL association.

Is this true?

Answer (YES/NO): YES